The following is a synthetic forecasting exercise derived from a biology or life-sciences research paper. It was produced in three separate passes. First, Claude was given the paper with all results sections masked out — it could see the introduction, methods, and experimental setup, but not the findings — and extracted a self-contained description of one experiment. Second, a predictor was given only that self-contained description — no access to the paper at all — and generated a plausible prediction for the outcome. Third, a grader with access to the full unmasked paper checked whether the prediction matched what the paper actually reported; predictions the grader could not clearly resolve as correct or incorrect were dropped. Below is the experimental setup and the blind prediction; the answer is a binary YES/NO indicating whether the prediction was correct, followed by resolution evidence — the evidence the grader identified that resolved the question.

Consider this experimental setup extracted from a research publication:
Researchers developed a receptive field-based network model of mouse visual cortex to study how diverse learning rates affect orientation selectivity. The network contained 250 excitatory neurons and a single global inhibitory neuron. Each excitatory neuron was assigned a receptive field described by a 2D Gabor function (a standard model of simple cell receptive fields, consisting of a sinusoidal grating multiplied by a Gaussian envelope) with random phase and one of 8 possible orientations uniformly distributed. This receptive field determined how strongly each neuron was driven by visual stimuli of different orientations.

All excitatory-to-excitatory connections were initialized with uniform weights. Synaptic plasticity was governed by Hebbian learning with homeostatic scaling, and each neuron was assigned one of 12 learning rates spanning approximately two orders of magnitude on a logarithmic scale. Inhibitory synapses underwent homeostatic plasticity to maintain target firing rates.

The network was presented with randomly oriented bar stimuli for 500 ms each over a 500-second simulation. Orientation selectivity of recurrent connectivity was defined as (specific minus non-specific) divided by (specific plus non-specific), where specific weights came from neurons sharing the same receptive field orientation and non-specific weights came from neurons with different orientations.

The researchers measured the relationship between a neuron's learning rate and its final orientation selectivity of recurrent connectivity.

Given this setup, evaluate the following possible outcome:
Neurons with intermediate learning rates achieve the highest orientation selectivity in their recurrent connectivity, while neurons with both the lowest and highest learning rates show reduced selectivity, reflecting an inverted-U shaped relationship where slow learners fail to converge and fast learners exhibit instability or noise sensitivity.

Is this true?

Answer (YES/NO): NO